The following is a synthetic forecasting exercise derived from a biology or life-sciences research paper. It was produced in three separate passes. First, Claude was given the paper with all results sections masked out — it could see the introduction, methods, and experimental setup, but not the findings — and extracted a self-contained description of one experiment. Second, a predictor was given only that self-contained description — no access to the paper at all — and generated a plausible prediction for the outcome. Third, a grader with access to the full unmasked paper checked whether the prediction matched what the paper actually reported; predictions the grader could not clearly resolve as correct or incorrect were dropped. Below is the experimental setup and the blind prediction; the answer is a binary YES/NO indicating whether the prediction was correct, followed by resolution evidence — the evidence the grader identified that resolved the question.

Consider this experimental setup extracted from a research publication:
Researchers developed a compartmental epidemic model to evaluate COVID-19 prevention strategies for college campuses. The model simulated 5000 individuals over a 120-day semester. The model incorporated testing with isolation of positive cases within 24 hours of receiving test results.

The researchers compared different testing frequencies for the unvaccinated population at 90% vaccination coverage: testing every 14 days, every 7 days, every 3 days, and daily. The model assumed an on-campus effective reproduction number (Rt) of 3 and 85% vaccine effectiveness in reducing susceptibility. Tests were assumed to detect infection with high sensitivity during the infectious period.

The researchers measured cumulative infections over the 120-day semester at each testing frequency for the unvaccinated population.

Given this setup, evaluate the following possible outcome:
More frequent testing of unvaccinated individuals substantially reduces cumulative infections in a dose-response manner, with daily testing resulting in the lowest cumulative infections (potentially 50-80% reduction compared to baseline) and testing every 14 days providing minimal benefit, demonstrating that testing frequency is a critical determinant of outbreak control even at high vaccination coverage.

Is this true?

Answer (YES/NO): NO